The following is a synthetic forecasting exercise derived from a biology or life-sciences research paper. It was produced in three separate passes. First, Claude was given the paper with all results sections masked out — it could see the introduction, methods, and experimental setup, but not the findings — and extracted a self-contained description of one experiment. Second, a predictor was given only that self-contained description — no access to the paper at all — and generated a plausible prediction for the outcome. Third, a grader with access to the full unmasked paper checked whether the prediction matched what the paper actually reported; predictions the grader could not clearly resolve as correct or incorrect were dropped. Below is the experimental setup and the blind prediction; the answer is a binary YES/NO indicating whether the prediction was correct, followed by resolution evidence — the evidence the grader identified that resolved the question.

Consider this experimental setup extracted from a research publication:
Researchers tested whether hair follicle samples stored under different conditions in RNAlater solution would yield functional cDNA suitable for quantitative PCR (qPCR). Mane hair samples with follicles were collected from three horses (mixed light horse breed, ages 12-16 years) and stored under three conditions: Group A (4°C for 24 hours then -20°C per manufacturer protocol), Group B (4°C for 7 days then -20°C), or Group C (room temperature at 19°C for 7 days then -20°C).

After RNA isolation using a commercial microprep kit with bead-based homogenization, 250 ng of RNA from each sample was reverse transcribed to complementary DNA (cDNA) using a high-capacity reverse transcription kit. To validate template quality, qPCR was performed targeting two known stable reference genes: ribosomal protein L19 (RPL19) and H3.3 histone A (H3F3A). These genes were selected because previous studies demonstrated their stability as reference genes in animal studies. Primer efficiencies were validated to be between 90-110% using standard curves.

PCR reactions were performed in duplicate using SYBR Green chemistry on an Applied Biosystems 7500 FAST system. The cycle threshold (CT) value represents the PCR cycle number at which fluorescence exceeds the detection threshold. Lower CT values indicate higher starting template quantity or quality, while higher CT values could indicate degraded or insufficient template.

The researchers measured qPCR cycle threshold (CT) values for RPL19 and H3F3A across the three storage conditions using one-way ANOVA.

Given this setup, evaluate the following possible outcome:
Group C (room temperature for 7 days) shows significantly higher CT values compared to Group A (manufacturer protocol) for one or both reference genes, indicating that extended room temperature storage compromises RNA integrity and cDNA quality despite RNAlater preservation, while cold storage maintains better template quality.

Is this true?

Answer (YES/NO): NO